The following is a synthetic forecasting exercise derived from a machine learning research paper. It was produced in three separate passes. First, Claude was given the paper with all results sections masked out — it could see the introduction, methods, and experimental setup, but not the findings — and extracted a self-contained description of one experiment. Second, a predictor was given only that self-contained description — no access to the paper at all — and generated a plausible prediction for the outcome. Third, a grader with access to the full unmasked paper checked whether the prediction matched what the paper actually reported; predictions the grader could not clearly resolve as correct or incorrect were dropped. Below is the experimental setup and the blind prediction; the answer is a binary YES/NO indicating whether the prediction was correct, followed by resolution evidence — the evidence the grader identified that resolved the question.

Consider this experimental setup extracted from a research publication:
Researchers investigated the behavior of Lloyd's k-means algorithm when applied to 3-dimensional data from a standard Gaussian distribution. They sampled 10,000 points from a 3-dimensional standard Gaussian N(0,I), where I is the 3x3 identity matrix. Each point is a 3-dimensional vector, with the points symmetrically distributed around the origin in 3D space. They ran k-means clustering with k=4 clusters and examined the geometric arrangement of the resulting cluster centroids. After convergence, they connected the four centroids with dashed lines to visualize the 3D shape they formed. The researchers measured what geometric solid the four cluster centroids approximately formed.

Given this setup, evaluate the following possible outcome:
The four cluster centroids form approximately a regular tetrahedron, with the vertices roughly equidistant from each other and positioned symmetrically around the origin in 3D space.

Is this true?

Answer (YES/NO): YES